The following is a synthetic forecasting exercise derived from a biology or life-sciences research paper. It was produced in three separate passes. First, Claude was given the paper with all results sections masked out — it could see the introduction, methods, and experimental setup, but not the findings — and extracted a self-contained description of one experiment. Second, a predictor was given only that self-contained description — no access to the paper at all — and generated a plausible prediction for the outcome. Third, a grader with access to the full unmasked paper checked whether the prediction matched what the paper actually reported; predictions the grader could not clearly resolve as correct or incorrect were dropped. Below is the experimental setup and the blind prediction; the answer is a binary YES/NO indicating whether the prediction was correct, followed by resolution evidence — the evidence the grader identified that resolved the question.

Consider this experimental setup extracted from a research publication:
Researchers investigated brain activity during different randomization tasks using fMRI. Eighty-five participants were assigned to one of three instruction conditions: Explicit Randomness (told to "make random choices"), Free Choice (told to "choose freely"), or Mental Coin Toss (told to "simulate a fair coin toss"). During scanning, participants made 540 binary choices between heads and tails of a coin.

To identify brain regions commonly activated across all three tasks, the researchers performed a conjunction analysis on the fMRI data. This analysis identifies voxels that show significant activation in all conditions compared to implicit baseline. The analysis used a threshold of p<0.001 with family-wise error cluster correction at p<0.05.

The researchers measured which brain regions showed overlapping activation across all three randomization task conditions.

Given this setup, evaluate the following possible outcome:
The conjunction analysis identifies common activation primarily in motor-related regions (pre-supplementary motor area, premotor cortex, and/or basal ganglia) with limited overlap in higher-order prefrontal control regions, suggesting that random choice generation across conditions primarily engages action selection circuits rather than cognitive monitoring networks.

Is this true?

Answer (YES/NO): NO